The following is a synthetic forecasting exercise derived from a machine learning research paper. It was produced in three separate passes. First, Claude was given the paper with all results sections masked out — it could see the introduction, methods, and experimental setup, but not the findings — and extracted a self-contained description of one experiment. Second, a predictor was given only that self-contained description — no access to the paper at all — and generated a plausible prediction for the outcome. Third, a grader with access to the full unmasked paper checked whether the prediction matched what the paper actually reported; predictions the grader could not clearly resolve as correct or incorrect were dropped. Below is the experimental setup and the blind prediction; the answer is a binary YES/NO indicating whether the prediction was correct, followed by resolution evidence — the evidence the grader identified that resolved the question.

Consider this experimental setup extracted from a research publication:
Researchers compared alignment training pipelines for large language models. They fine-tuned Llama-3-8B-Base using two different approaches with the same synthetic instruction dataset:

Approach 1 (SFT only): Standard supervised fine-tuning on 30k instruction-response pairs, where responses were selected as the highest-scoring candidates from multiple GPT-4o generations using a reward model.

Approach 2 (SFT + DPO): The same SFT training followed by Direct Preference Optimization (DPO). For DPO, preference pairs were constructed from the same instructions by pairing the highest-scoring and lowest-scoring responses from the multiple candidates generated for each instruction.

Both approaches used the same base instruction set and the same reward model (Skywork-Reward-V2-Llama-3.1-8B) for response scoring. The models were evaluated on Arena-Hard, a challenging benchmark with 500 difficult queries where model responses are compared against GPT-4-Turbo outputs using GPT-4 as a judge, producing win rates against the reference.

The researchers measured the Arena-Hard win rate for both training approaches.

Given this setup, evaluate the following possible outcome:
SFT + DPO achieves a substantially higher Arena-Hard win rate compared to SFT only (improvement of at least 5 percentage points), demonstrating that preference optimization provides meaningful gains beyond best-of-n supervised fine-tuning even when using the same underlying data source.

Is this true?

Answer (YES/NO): YES